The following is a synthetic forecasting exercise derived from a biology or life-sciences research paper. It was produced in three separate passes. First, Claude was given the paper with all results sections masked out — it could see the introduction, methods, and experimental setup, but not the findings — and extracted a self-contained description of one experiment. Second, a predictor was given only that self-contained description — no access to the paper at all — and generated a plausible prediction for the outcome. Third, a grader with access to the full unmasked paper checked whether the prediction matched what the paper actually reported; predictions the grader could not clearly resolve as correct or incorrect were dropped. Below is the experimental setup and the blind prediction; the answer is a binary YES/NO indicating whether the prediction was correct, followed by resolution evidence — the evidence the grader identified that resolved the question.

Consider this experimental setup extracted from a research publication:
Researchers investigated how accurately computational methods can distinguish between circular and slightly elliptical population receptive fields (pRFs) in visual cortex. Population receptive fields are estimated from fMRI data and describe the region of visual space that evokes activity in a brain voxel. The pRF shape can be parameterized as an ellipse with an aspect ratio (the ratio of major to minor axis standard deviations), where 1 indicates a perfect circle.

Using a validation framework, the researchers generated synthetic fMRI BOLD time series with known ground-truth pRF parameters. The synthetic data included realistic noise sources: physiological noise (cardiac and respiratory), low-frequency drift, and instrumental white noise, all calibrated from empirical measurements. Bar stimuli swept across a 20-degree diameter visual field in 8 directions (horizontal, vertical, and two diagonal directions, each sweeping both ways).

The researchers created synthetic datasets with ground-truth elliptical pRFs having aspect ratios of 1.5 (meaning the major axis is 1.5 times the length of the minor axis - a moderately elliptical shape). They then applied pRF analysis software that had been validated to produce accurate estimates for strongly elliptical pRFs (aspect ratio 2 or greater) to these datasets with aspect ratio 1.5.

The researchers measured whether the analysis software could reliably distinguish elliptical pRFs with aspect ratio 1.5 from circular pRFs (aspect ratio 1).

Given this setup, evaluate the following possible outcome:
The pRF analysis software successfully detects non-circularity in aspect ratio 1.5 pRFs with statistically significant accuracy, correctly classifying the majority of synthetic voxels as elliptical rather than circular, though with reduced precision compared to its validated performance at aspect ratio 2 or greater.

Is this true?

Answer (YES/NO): NO